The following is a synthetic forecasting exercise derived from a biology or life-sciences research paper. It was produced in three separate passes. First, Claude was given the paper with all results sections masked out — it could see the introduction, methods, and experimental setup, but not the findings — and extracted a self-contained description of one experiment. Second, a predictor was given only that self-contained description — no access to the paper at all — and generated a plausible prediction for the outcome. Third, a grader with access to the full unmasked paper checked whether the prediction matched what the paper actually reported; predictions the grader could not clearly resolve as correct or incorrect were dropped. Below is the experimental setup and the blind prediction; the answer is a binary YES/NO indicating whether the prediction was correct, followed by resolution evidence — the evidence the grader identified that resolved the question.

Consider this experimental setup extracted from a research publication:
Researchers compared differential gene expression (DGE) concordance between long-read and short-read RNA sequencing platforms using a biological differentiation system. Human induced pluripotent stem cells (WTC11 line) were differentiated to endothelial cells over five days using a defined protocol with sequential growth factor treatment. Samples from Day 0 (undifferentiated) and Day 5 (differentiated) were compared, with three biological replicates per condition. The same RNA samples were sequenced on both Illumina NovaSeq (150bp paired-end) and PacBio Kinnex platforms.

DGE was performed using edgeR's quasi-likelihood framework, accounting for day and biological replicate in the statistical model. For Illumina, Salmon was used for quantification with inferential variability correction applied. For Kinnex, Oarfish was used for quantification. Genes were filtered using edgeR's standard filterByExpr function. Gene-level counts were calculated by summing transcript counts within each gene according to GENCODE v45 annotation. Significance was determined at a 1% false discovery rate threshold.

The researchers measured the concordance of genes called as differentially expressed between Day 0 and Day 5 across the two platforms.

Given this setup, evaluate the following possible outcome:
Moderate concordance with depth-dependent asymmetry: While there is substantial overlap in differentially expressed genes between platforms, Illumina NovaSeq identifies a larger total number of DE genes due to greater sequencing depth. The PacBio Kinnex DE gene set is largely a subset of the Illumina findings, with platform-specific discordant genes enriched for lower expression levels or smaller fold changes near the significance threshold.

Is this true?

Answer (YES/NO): NO